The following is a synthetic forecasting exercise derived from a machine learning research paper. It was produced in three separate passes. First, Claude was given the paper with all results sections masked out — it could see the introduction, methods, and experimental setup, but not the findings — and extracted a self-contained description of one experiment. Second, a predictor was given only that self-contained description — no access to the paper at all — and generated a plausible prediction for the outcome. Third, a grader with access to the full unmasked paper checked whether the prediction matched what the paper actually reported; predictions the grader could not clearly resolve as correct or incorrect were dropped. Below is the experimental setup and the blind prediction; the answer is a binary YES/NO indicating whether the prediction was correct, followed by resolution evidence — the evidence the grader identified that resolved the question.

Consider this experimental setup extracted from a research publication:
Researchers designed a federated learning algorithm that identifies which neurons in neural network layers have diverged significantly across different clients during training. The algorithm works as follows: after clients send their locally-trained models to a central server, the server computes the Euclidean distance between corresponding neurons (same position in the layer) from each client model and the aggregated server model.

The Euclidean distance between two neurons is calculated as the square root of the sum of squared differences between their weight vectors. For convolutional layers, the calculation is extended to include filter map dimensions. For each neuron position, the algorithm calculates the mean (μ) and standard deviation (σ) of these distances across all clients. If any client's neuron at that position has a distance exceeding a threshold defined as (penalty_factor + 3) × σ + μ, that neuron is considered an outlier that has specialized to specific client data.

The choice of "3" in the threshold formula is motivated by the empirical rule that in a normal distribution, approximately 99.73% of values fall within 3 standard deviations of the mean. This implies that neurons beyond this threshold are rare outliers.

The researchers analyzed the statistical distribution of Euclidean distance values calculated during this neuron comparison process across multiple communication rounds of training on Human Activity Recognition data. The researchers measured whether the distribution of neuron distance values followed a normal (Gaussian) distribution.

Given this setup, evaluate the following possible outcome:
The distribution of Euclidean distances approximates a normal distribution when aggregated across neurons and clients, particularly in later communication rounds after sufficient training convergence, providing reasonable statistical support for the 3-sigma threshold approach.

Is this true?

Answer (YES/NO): NO